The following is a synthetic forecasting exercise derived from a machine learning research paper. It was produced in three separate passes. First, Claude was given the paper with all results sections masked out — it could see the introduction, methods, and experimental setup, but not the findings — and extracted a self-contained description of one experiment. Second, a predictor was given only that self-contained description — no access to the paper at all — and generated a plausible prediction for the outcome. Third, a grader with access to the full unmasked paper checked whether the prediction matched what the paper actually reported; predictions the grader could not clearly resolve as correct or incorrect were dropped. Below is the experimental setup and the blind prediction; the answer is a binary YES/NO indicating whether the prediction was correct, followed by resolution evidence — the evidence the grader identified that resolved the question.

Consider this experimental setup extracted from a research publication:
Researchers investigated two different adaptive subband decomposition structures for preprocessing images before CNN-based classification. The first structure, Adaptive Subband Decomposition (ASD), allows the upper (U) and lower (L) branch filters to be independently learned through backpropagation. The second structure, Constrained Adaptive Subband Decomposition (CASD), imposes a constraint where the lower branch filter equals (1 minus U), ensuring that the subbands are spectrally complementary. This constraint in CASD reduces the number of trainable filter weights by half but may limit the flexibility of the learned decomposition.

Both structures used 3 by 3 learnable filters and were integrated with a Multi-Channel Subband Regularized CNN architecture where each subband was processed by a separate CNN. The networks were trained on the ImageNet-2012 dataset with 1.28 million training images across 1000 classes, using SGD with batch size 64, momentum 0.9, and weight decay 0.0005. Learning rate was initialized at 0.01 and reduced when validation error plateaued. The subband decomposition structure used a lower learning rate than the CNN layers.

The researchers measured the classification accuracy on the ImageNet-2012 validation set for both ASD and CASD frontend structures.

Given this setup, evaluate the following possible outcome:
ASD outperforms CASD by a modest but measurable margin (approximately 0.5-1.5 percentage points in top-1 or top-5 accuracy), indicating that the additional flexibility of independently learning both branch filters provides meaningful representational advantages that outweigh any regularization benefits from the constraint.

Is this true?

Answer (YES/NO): YES